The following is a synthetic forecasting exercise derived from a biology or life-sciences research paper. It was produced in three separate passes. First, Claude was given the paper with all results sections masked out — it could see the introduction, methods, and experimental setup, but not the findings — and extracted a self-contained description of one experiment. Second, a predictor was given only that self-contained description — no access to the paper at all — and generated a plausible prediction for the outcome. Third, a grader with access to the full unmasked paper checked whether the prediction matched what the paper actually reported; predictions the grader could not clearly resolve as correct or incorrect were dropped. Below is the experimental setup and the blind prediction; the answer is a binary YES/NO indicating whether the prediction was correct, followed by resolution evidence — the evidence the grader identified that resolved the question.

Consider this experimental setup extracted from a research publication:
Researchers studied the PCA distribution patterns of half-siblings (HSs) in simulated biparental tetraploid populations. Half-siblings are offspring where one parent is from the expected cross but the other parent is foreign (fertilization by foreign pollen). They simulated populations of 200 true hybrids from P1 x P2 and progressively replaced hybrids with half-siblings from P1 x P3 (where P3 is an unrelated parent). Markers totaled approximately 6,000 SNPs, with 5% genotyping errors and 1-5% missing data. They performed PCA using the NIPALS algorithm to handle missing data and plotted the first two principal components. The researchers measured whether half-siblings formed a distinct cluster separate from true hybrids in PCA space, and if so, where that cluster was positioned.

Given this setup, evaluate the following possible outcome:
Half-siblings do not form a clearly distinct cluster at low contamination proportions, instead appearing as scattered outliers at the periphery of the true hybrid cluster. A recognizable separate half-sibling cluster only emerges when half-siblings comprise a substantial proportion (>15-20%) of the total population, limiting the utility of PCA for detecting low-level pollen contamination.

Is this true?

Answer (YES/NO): NO